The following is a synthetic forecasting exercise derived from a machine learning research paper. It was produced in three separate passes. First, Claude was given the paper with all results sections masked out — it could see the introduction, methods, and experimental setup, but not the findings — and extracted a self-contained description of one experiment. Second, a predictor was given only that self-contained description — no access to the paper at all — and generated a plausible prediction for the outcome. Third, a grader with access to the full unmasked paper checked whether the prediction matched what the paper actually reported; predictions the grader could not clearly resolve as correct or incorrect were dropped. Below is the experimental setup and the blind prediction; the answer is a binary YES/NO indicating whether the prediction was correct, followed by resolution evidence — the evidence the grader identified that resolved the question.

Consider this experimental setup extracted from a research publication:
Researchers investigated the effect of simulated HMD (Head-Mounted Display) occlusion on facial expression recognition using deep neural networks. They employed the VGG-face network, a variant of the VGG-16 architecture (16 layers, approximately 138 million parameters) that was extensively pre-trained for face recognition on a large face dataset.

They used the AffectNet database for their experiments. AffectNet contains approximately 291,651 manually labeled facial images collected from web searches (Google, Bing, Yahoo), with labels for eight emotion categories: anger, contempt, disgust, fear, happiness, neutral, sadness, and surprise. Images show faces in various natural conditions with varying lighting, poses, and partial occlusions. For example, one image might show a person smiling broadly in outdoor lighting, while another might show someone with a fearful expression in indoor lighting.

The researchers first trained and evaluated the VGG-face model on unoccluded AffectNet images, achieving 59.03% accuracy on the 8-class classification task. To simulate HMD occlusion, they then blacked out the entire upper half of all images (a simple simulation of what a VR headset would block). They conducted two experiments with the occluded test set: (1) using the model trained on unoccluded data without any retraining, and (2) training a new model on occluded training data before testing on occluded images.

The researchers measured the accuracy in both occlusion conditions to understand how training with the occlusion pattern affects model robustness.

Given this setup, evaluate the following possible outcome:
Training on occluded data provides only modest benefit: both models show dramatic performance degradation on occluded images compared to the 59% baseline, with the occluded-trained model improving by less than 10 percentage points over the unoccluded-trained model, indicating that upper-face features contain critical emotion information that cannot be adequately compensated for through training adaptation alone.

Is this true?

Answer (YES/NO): NO